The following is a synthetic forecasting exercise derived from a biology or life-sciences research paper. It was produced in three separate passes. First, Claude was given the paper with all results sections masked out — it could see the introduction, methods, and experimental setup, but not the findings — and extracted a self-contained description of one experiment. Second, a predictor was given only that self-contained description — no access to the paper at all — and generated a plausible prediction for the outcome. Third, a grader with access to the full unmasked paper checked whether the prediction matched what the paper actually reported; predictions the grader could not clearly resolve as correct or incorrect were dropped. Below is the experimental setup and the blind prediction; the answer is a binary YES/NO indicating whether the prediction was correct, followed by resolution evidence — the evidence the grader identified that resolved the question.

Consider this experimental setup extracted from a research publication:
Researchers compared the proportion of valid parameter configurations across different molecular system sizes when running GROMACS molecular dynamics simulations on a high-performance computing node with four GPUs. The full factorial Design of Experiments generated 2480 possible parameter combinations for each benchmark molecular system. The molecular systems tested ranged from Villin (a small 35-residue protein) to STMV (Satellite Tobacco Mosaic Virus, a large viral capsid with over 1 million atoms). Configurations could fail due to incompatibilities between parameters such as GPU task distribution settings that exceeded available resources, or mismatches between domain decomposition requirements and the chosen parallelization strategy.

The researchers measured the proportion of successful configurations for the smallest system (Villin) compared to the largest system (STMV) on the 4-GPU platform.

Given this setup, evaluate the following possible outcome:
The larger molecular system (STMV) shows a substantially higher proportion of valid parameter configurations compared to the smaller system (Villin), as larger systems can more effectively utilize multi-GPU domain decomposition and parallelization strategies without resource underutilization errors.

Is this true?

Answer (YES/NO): YES